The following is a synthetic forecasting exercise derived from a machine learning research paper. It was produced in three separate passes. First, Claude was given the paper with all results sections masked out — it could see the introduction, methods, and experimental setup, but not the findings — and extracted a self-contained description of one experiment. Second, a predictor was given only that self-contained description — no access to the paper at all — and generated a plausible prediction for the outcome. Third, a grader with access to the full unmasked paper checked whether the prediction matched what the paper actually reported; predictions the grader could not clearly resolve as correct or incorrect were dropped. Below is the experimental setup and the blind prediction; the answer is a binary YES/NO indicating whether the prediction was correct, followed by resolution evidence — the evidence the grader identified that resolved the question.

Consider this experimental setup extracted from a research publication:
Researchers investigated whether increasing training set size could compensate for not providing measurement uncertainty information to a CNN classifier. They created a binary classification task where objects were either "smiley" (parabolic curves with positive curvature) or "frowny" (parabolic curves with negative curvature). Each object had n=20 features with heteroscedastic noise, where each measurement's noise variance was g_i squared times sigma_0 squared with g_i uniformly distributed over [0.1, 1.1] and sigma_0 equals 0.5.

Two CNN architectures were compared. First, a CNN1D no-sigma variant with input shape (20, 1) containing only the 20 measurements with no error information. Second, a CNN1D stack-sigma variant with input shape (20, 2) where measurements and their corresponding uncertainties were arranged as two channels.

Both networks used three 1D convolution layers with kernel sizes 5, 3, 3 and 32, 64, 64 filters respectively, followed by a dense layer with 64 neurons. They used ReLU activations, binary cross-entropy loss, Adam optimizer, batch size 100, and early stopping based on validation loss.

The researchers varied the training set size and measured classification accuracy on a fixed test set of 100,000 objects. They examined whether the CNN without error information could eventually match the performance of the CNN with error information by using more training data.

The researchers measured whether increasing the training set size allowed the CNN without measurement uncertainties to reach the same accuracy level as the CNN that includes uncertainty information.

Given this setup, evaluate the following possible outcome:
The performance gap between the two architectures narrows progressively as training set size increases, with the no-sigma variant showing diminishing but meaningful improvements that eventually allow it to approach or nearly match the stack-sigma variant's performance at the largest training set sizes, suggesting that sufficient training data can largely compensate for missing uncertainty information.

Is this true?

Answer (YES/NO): NO